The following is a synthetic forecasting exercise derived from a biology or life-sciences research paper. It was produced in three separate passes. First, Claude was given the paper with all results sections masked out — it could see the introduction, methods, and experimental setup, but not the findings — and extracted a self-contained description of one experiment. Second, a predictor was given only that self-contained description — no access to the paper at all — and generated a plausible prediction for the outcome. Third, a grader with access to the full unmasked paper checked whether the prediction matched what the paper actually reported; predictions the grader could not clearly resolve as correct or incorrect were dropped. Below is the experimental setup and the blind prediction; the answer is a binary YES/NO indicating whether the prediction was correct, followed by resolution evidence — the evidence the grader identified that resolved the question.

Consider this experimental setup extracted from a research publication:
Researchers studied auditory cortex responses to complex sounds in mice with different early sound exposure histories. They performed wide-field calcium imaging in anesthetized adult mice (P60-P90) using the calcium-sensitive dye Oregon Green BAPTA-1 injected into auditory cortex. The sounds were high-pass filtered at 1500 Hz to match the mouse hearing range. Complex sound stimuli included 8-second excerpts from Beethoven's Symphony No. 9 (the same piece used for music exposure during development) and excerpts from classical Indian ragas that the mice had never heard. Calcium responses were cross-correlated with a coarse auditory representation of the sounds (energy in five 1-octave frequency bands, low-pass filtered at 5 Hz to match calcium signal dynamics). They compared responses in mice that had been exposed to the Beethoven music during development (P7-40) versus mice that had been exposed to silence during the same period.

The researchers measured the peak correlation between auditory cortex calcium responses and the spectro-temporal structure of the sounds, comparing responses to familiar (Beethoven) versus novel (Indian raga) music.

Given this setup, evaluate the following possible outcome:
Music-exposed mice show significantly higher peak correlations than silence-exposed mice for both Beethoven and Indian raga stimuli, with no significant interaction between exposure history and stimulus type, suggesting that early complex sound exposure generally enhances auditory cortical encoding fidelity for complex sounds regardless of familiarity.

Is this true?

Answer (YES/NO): NO